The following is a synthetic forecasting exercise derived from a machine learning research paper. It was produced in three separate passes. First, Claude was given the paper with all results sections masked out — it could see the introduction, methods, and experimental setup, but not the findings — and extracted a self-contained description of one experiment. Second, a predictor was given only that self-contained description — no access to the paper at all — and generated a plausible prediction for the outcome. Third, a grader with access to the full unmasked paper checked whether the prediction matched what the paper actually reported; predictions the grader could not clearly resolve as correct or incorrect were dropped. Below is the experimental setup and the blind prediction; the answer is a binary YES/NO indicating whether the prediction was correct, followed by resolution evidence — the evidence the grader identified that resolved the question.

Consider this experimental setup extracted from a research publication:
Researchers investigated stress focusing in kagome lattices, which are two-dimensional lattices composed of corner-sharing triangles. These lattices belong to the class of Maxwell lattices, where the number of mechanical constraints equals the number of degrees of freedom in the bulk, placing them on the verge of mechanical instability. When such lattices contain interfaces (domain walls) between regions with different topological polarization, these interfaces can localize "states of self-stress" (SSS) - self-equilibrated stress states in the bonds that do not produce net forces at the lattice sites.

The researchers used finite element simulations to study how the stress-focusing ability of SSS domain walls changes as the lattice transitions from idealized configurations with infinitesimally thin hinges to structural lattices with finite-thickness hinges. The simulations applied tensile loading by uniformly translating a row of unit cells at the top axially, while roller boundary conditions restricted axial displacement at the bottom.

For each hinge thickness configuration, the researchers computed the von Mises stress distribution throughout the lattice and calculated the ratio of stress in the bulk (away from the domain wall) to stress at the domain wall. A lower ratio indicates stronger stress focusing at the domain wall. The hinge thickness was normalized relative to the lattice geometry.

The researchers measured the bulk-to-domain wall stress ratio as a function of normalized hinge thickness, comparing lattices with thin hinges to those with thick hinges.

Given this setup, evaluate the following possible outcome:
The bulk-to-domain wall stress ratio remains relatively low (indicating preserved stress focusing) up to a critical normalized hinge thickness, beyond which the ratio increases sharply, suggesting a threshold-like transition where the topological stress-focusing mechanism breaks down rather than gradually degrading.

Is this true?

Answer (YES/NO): NO